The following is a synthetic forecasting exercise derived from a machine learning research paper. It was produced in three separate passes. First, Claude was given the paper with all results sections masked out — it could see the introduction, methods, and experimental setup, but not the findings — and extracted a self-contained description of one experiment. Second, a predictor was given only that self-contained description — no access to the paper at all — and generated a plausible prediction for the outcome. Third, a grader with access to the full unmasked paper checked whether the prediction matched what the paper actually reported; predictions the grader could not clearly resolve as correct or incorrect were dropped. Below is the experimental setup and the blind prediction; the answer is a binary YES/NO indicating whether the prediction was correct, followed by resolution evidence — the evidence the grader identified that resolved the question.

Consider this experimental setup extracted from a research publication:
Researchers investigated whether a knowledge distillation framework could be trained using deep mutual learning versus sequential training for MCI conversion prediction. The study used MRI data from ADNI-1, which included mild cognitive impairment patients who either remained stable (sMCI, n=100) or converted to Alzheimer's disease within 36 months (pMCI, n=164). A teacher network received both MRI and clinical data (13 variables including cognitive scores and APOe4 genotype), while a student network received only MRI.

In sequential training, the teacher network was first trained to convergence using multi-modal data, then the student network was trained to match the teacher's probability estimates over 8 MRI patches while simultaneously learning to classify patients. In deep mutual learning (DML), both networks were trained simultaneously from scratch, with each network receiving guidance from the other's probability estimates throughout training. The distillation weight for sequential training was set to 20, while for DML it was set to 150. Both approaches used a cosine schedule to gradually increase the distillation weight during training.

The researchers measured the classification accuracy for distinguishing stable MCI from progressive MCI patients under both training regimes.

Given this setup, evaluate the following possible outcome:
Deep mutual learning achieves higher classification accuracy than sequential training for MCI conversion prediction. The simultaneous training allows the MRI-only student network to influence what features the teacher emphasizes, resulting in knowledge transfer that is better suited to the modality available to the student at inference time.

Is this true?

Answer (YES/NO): YES